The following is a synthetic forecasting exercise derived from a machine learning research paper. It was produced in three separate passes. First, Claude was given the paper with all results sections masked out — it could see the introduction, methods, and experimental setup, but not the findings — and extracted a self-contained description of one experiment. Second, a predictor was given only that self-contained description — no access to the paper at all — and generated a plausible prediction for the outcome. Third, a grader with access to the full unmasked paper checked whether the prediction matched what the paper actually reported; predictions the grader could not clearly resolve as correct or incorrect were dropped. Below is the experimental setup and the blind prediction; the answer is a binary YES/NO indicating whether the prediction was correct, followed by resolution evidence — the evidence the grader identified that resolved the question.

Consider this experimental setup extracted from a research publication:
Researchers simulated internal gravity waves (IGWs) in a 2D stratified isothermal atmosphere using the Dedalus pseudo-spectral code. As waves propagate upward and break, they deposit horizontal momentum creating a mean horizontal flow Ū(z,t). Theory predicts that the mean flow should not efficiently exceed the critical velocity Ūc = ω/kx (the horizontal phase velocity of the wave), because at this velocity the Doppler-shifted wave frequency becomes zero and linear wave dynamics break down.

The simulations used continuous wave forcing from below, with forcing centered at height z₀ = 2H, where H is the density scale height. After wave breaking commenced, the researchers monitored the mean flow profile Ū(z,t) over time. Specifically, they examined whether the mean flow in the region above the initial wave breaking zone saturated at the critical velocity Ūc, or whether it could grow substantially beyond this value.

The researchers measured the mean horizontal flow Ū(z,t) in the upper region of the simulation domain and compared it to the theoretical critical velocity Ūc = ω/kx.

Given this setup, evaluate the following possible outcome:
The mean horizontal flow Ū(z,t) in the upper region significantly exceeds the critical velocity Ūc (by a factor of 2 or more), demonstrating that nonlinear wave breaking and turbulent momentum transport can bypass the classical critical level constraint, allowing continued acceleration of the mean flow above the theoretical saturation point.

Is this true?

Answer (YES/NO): NO